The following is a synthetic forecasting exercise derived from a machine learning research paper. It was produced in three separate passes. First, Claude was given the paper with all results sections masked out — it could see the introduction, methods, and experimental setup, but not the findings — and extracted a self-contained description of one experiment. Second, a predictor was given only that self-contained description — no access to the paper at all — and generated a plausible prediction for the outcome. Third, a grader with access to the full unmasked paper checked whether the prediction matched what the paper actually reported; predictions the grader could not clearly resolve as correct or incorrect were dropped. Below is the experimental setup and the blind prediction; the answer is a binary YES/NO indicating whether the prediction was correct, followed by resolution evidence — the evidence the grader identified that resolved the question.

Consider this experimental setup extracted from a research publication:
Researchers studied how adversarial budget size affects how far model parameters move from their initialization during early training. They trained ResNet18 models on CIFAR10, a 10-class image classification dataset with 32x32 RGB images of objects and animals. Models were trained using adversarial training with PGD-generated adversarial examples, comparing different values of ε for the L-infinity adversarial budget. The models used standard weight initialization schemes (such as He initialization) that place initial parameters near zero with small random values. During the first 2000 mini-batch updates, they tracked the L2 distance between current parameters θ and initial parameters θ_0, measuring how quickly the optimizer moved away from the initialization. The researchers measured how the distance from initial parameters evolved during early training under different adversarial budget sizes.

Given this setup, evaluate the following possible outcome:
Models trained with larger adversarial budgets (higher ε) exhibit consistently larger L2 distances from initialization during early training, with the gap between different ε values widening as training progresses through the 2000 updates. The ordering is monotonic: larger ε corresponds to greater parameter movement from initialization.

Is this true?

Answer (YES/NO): NO